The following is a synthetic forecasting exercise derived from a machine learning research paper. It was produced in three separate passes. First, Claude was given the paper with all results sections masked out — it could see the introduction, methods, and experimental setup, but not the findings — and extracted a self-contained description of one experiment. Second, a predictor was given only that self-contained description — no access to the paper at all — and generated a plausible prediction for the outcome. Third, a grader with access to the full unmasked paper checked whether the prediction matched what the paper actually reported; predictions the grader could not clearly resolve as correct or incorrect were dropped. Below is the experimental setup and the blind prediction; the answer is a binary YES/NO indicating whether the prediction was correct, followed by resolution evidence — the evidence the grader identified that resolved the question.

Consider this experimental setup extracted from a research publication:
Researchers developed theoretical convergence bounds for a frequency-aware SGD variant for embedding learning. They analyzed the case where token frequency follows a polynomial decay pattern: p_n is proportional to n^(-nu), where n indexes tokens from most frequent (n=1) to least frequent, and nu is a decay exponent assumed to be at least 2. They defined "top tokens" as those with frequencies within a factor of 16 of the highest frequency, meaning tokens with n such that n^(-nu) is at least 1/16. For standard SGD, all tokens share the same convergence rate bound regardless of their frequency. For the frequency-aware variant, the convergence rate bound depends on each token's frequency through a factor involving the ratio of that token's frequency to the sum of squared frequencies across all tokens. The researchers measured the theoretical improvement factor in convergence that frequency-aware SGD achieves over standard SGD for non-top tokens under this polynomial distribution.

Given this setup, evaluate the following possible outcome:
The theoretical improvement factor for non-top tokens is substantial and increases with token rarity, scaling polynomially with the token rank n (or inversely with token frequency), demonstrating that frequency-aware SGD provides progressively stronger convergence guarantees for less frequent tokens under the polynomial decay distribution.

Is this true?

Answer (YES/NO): YES